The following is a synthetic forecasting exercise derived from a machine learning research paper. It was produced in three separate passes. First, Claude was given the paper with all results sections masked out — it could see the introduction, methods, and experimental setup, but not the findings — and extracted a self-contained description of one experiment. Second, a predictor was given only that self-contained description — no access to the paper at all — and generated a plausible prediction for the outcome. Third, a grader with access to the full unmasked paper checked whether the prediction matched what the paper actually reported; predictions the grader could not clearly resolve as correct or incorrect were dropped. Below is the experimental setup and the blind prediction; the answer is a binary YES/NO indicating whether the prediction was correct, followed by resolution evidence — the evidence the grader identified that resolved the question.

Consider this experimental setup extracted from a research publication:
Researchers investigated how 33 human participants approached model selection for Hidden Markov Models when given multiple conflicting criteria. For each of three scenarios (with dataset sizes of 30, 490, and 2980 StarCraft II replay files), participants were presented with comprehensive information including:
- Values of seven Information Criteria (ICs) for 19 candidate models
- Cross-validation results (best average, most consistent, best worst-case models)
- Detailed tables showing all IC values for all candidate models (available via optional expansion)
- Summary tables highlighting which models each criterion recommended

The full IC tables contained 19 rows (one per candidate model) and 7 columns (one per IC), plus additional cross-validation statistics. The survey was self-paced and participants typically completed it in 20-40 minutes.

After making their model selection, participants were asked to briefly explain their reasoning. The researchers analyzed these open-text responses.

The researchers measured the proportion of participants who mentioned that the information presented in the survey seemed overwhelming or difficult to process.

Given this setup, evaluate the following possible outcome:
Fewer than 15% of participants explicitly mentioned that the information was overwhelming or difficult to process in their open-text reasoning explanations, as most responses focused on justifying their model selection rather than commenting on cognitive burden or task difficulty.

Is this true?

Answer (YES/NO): NO